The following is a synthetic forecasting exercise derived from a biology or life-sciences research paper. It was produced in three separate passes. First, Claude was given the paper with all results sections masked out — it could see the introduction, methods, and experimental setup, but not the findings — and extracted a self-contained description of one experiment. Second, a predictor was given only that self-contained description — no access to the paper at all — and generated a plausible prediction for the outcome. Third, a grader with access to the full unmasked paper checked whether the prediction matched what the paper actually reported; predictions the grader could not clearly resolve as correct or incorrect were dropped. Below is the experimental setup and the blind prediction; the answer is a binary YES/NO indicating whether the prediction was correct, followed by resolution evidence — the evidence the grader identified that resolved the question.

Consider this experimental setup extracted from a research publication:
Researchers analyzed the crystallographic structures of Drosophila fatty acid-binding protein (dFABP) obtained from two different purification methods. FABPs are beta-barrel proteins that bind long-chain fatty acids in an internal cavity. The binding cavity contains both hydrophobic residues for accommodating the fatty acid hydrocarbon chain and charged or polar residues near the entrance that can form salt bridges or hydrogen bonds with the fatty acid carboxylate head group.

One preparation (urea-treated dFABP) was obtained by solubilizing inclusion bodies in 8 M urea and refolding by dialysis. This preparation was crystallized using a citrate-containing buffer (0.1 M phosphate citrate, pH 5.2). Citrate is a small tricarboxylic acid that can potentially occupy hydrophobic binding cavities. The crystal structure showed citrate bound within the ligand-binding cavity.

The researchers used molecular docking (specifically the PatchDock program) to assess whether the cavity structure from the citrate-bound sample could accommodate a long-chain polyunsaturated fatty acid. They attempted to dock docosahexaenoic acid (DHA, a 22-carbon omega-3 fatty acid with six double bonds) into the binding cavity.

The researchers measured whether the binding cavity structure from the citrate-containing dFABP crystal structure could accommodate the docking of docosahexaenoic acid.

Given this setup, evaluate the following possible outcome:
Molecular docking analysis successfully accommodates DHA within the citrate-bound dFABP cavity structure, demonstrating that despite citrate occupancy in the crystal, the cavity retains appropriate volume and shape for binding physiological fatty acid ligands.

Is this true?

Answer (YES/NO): YES